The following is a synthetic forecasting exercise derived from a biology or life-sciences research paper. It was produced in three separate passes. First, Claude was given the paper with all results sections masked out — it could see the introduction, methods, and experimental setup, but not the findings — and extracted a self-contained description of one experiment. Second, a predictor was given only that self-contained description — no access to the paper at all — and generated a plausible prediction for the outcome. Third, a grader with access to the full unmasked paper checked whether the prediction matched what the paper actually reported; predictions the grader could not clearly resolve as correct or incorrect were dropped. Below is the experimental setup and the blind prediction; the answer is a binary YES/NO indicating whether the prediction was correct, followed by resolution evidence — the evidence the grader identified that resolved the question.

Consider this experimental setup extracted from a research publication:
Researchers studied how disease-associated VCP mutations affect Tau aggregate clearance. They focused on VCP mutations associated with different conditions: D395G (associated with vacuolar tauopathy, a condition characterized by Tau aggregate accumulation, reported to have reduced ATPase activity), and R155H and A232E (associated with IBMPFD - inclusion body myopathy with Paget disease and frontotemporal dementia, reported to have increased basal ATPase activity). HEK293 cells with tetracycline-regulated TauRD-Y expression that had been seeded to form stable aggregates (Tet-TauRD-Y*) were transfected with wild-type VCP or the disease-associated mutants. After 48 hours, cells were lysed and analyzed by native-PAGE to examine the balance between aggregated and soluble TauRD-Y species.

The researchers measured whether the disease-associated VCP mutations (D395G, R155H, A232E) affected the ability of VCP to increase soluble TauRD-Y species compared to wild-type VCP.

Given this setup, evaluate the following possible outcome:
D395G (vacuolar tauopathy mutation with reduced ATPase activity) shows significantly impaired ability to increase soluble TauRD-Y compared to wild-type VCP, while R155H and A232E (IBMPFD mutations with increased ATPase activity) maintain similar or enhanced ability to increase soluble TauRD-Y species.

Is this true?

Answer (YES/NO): NO